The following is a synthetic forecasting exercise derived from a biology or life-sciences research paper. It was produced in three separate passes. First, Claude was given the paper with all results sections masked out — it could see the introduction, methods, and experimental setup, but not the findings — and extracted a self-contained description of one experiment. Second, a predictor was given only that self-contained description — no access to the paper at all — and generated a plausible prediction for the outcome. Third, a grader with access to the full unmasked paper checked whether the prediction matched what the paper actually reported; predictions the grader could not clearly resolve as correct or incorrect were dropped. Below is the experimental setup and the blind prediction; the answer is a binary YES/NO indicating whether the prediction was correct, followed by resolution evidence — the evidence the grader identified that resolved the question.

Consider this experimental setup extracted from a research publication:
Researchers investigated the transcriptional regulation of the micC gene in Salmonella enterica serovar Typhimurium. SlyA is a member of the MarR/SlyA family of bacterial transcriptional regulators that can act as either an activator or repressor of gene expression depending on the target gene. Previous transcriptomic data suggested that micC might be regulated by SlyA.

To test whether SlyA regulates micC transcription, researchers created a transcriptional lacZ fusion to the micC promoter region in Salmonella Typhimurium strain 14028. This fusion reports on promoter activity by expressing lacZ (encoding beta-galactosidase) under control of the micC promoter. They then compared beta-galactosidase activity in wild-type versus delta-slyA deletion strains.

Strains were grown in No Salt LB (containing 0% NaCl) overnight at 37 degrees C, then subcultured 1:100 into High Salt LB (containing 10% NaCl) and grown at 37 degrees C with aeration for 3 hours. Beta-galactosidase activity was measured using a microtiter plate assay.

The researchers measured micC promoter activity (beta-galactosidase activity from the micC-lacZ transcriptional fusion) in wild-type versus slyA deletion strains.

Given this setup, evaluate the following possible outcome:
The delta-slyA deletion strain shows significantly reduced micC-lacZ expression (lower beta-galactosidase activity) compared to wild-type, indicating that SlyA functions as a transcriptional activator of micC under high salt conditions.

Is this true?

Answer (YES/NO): YES